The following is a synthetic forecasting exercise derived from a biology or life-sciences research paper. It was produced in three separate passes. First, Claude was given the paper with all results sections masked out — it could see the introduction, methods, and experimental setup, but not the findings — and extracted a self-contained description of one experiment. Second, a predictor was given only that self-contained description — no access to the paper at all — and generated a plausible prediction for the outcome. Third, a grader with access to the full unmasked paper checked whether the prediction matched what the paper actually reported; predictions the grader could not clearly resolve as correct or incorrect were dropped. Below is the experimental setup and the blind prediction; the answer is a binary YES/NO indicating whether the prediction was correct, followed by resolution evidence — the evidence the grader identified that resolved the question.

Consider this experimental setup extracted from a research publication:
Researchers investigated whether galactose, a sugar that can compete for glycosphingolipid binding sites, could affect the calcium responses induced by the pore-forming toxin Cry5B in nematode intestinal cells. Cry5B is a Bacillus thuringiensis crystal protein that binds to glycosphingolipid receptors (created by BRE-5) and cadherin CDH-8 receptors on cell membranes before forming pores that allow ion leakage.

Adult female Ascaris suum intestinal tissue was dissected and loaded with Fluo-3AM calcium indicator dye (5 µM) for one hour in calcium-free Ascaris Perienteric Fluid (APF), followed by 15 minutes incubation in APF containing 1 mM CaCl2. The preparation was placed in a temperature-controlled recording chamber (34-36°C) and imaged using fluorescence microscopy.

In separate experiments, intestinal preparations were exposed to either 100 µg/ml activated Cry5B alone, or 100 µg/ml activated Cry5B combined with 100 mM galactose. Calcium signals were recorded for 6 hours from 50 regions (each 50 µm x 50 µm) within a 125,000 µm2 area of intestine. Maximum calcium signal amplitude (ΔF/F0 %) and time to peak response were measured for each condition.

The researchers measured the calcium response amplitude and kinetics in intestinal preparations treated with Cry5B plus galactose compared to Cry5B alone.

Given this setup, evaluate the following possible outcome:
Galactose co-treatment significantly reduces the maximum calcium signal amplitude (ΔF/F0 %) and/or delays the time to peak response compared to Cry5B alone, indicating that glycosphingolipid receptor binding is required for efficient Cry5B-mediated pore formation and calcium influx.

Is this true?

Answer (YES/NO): YES